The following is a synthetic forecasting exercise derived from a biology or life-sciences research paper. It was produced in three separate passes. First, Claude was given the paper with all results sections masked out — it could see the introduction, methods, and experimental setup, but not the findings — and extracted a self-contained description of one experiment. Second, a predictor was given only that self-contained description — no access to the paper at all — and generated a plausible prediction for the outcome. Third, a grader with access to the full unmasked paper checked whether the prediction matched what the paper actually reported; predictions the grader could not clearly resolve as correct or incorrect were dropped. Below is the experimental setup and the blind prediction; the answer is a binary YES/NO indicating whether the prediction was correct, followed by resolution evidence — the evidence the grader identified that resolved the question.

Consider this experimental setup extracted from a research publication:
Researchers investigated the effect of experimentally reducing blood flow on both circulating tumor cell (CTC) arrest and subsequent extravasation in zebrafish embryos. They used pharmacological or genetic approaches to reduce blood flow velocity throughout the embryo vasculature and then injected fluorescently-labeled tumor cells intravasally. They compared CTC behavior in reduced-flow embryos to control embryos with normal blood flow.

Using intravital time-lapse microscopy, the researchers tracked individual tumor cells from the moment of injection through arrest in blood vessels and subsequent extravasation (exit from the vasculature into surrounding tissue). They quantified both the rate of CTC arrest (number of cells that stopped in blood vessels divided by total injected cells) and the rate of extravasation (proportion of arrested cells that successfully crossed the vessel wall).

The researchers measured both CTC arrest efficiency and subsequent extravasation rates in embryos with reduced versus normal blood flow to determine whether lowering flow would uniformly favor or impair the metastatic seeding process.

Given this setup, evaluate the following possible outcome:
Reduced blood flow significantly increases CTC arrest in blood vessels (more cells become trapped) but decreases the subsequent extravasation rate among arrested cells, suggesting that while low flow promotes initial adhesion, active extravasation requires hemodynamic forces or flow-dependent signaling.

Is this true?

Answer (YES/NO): YES